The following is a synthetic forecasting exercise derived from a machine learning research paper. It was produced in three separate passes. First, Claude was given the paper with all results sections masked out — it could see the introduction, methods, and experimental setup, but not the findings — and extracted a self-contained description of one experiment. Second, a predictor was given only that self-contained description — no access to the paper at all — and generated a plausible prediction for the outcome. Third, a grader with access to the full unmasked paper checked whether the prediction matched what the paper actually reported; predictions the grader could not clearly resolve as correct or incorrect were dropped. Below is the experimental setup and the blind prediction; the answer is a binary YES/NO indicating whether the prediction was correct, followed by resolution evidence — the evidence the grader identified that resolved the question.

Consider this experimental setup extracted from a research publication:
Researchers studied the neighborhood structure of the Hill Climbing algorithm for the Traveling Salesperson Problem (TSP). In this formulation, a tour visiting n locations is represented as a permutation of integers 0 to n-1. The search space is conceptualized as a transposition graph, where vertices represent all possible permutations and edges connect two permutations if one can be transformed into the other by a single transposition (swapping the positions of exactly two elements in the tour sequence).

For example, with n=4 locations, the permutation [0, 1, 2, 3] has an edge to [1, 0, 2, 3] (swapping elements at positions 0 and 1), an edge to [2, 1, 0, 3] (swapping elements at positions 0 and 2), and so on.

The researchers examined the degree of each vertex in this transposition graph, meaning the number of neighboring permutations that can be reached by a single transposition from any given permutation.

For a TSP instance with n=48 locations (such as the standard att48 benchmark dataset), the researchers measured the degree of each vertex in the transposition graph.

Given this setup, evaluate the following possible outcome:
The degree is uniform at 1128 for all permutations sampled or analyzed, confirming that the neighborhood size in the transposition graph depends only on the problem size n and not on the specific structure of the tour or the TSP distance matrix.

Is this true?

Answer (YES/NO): YES